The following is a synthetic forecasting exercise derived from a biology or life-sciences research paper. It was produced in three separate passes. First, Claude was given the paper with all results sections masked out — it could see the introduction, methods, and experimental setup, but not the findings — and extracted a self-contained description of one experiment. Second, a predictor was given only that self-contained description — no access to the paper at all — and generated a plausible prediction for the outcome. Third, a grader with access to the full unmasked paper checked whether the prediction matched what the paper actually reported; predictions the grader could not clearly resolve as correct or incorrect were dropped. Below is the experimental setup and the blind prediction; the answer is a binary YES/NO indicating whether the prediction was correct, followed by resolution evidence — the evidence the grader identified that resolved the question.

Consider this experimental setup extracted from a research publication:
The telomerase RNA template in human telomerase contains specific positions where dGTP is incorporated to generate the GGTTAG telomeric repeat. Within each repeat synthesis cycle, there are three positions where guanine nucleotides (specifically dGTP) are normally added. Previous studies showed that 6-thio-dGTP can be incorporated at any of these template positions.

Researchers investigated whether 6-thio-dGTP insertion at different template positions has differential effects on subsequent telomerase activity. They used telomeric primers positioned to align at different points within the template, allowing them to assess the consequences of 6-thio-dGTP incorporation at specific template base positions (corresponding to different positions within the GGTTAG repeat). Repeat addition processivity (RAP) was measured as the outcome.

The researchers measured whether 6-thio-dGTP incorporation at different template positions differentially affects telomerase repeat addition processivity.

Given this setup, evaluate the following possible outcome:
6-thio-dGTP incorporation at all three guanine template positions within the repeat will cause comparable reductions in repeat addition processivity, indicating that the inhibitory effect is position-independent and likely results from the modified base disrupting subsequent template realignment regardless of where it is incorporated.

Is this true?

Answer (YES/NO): NO